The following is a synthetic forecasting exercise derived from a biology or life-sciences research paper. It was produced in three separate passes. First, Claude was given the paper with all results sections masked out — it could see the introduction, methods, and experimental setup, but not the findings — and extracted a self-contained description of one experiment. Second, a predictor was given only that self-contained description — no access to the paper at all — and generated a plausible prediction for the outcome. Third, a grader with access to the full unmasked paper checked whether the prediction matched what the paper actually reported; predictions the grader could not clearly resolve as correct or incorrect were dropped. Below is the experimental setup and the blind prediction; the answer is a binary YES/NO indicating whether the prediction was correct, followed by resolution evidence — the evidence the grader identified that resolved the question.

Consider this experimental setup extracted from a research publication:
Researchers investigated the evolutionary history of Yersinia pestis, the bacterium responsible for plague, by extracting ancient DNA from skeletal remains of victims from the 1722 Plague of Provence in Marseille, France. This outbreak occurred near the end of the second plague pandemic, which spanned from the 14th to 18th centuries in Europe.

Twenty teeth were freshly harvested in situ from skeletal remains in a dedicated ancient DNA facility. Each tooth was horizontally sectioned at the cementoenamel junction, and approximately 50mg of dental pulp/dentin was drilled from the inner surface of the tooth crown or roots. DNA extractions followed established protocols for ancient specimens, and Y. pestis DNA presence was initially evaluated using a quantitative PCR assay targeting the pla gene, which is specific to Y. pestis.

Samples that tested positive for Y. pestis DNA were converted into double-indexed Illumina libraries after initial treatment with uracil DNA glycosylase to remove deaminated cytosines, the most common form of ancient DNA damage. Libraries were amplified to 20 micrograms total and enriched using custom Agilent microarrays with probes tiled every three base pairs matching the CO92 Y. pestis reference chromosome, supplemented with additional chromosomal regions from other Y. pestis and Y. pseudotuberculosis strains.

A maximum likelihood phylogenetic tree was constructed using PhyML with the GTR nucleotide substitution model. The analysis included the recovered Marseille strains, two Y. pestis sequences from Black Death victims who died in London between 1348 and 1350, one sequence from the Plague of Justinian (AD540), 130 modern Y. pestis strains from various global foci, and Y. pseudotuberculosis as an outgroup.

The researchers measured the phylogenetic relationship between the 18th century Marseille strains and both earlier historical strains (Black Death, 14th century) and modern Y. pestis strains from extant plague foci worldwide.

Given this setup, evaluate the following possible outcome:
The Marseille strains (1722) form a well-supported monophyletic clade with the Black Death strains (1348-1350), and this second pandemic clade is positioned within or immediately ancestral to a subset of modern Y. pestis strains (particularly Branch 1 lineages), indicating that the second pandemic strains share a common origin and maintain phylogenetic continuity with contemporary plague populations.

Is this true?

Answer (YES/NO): NO